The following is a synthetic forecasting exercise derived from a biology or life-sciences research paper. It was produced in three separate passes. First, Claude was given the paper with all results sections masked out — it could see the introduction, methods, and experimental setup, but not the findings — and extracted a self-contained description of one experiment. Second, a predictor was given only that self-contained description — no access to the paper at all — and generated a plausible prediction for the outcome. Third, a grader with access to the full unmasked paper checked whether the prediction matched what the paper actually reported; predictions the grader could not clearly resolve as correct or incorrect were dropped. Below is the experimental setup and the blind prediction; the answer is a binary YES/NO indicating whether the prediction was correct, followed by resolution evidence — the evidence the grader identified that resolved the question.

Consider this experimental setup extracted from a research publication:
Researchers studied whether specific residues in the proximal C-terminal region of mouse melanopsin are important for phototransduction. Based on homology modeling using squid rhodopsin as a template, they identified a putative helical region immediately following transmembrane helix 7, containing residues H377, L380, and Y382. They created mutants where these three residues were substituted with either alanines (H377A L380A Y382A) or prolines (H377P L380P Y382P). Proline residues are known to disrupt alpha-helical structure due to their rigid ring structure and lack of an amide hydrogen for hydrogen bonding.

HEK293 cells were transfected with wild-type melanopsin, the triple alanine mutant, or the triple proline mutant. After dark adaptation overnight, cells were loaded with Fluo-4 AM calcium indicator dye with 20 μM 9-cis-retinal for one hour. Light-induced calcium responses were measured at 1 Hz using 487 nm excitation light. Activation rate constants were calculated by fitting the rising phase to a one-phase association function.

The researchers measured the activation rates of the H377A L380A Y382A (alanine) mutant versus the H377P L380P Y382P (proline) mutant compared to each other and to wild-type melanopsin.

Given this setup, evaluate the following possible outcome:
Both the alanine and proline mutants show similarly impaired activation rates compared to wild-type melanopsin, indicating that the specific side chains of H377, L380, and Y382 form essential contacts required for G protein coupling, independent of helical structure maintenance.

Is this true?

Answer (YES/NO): NO